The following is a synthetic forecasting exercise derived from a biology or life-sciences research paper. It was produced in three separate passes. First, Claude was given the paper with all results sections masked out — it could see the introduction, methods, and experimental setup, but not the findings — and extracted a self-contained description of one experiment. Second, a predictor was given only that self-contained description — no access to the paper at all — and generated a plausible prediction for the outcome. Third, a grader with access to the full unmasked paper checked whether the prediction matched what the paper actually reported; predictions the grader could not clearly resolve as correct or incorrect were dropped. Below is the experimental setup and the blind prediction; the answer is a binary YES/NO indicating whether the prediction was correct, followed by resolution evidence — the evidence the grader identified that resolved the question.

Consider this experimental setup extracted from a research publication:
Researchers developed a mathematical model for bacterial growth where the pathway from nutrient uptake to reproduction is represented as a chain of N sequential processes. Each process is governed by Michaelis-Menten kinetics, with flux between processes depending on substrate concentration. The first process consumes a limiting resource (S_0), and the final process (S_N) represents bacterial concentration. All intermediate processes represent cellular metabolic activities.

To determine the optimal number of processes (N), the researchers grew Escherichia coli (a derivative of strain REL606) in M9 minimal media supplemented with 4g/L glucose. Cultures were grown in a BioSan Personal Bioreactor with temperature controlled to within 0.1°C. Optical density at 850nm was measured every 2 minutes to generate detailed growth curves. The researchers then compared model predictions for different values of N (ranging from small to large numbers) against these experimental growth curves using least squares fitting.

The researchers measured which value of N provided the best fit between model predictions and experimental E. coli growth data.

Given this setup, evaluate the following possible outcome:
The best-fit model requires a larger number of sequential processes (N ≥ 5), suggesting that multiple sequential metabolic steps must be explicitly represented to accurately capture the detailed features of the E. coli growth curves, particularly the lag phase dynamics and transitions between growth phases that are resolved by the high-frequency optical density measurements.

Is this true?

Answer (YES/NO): YES